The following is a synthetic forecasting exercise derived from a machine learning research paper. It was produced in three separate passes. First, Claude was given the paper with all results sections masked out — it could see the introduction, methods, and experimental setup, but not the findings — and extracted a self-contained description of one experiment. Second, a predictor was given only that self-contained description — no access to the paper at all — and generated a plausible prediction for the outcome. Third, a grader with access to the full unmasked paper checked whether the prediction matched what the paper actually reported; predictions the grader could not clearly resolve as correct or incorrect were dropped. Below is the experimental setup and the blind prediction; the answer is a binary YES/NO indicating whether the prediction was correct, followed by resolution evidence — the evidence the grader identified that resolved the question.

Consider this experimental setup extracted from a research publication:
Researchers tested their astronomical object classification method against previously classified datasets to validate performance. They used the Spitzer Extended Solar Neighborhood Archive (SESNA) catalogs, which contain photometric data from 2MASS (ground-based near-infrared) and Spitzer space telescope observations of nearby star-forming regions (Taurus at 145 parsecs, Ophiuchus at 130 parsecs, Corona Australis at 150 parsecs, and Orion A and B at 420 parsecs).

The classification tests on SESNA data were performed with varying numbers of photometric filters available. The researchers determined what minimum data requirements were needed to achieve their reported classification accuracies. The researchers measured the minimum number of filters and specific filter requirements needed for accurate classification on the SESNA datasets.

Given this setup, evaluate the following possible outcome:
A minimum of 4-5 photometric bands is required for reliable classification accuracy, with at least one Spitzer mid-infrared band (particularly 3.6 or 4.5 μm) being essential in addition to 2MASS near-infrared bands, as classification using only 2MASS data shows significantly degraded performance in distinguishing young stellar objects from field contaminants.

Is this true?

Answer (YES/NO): NO